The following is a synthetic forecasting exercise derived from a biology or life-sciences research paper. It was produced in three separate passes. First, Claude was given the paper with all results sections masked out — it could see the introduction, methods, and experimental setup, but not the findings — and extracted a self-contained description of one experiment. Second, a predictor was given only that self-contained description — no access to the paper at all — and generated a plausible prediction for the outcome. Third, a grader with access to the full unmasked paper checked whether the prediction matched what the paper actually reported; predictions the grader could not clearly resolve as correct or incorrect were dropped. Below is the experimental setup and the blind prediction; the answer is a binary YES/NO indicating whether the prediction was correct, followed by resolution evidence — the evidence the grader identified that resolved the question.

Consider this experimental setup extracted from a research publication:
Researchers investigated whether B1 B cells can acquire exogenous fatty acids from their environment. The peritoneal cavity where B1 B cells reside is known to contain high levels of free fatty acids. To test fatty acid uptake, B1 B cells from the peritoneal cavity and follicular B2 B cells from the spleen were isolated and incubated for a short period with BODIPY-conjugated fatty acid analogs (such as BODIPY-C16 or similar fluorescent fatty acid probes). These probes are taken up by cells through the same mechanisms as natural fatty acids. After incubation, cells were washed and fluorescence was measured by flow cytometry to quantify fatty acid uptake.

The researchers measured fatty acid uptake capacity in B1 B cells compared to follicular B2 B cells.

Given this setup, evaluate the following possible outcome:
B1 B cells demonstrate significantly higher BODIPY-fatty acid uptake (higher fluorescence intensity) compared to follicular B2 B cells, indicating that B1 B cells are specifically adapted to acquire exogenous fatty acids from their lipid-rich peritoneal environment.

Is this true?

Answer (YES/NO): YES